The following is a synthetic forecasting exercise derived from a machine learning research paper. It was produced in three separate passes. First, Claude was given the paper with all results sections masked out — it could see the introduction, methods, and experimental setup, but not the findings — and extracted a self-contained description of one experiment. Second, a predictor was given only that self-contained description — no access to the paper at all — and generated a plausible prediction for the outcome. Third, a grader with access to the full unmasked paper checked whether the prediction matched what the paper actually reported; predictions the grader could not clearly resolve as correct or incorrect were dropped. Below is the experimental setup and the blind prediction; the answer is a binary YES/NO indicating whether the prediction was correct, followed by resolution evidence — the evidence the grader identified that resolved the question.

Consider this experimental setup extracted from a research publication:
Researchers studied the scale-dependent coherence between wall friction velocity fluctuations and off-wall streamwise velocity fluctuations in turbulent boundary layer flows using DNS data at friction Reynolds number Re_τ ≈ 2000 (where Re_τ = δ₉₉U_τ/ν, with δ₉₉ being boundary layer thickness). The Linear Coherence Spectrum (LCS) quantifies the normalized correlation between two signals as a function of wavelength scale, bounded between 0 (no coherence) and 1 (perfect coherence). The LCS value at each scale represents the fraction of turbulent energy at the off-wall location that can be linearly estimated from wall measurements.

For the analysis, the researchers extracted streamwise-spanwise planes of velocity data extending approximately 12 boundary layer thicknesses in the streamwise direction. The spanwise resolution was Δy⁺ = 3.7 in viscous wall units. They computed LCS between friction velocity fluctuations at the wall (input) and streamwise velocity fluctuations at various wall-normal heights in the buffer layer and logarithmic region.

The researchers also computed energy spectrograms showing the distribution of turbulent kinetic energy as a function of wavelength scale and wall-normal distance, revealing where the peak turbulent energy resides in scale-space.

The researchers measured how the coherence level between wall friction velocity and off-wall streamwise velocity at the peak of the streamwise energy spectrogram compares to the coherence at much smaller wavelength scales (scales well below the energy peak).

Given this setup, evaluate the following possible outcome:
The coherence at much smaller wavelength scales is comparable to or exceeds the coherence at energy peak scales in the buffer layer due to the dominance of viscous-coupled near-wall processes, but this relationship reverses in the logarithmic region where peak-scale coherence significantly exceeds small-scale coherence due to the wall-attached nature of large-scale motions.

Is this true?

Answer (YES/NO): NO